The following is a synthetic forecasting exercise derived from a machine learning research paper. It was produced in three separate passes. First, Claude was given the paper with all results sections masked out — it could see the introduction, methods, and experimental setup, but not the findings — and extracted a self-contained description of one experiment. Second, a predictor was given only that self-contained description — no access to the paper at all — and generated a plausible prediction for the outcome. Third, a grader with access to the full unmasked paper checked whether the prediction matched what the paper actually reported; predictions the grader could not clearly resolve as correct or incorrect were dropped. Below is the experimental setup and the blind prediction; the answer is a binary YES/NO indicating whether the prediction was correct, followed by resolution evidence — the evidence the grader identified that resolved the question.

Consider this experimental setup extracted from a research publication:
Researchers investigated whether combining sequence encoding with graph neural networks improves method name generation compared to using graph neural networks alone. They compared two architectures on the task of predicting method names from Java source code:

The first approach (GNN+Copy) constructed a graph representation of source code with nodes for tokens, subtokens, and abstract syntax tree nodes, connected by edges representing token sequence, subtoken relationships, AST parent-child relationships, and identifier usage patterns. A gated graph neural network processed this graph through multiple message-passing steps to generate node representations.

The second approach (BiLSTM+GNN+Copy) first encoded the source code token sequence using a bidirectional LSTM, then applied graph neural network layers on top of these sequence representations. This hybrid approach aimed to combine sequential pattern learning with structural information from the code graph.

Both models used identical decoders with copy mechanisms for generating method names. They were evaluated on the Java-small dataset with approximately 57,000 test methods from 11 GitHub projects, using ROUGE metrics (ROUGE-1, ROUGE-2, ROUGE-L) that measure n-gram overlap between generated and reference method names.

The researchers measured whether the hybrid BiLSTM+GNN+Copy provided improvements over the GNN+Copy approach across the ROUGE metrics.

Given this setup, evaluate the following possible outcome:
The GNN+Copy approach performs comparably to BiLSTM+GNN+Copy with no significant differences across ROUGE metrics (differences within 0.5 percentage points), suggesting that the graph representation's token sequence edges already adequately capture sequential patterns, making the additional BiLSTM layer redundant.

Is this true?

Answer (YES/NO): NO